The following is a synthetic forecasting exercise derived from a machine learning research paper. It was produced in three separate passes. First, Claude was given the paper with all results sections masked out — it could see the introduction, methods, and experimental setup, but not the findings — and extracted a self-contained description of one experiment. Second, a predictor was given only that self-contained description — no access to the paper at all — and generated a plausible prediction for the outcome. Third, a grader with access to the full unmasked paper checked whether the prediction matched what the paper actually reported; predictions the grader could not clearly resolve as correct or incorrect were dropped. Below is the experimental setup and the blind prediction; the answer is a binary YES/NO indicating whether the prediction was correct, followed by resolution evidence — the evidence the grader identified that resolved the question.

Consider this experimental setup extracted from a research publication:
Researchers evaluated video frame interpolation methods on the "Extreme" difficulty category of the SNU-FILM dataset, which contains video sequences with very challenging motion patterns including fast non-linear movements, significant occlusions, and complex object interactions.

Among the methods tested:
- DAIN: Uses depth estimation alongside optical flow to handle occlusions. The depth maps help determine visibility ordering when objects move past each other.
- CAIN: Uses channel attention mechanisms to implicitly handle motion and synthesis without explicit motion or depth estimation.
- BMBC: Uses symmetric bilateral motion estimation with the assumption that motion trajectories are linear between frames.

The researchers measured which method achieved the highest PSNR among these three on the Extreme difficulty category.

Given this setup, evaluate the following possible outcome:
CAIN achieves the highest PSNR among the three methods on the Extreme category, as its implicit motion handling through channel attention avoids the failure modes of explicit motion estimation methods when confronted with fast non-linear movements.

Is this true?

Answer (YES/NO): NO